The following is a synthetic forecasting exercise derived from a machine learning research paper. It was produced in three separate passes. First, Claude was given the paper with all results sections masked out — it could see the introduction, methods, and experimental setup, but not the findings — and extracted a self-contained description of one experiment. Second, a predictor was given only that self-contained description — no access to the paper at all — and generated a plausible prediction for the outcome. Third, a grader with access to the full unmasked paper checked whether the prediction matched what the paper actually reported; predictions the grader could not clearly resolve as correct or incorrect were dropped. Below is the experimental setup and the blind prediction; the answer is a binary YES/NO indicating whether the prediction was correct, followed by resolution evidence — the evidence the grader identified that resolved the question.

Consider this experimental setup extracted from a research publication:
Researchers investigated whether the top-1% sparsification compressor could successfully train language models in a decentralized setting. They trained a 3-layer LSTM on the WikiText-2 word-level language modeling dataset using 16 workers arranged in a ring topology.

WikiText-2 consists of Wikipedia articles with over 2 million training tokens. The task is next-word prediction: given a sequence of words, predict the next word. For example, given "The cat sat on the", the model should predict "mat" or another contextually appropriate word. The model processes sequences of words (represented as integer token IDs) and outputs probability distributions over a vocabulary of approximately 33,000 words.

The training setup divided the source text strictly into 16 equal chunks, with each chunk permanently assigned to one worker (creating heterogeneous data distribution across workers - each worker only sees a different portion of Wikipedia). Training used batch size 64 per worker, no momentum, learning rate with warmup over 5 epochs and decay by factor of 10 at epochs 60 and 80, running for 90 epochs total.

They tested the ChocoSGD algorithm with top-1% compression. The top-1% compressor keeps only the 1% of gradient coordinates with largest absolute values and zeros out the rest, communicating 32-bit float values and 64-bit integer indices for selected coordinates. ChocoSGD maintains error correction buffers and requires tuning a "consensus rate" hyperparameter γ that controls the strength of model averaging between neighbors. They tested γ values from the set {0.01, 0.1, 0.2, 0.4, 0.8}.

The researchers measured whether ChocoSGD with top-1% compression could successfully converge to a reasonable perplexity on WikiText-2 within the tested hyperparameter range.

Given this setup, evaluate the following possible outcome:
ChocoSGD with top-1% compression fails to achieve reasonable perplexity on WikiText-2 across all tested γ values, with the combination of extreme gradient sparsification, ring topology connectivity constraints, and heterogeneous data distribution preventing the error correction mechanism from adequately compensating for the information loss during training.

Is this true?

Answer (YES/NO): YES